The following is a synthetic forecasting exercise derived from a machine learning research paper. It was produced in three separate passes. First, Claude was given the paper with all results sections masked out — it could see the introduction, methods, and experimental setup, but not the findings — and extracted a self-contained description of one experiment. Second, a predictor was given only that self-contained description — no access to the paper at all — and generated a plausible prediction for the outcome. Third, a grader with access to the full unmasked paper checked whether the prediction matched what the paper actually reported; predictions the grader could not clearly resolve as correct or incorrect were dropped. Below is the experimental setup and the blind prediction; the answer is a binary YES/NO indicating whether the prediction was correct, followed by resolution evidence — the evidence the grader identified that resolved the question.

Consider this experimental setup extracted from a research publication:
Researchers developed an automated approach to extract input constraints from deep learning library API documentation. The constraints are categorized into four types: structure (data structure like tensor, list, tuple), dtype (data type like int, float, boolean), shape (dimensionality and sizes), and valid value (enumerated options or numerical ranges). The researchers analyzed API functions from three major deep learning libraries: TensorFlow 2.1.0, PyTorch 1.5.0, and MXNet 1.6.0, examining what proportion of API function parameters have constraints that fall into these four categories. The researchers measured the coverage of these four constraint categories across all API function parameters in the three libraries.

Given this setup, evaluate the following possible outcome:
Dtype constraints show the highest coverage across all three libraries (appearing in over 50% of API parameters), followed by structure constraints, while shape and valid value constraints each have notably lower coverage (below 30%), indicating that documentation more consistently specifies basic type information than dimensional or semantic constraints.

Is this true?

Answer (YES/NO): NO